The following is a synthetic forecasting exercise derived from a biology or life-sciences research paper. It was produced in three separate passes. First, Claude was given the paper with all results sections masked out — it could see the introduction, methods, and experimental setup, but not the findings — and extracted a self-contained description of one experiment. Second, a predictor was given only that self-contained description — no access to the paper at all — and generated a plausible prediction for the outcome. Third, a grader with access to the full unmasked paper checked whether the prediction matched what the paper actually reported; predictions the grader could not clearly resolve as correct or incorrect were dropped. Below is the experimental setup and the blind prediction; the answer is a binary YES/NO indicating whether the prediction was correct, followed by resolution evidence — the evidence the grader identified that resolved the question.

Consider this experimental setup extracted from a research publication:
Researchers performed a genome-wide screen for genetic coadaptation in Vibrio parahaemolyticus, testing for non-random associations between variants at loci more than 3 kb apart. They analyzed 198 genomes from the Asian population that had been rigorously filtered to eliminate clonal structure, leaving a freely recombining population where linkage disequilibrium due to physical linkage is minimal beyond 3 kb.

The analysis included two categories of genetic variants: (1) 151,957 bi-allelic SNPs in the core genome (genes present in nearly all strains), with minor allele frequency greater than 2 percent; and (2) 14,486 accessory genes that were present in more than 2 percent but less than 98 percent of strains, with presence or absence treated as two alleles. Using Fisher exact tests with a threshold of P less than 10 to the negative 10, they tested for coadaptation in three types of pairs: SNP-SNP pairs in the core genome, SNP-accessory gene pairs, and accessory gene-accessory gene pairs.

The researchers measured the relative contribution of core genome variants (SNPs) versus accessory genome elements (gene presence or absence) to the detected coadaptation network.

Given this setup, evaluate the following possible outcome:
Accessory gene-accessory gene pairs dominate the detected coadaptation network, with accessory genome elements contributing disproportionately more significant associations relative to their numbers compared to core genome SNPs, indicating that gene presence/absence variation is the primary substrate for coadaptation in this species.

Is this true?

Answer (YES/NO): YES